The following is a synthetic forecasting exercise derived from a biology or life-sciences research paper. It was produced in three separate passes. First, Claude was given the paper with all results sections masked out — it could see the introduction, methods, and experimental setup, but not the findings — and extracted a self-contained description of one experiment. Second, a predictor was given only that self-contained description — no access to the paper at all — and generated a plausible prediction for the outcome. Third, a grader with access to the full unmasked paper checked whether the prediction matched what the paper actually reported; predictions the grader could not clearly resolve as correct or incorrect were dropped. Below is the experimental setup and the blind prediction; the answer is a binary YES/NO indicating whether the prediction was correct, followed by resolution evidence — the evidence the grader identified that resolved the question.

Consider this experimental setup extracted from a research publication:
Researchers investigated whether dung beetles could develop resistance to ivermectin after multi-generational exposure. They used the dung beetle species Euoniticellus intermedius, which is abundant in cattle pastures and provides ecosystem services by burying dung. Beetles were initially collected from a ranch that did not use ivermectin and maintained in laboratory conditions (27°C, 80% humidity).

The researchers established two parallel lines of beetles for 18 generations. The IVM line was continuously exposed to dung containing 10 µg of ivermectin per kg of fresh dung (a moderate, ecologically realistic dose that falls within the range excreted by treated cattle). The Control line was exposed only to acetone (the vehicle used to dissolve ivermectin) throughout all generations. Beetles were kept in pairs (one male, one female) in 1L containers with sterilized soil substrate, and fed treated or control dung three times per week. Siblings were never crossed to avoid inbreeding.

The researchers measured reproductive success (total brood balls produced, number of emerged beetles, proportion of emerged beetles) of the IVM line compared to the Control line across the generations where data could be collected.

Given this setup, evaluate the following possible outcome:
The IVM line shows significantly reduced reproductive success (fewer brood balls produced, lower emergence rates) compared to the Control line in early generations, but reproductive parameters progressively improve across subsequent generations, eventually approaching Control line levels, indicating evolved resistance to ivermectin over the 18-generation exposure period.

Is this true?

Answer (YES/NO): NO